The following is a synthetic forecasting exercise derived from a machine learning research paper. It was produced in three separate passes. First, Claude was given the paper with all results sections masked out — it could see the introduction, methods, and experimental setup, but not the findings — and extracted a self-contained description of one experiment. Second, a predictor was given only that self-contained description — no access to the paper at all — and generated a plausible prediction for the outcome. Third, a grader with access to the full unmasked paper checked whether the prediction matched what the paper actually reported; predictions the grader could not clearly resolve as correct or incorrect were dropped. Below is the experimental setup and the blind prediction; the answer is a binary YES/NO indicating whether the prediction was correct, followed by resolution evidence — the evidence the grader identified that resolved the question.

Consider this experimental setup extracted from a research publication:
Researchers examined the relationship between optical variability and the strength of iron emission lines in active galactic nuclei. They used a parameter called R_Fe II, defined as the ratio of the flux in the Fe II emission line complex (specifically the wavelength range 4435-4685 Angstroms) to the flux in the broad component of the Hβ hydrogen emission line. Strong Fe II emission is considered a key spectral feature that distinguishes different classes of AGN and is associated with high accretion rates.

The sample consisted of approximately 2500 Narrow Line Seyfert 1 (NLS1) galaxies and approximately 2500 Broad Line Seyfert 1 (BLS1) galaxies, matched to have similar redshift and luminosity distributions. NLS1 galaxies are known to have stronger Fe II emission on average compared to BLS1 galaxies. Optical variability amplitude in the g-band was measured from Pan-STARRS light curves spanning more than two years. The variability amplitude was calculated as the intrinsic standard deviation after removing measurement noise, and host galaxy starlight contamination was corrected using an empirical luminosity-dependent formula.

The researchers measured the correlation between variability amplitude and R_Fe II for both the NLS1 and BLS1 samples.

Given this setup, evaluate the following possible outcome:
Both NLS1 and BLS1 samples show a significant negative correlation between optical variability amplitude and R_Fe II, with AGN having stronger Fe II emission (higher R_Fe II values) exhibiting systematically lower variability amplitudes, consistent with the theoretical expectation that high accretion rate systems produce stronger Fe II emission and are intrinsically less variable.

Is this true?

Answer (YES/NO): NO